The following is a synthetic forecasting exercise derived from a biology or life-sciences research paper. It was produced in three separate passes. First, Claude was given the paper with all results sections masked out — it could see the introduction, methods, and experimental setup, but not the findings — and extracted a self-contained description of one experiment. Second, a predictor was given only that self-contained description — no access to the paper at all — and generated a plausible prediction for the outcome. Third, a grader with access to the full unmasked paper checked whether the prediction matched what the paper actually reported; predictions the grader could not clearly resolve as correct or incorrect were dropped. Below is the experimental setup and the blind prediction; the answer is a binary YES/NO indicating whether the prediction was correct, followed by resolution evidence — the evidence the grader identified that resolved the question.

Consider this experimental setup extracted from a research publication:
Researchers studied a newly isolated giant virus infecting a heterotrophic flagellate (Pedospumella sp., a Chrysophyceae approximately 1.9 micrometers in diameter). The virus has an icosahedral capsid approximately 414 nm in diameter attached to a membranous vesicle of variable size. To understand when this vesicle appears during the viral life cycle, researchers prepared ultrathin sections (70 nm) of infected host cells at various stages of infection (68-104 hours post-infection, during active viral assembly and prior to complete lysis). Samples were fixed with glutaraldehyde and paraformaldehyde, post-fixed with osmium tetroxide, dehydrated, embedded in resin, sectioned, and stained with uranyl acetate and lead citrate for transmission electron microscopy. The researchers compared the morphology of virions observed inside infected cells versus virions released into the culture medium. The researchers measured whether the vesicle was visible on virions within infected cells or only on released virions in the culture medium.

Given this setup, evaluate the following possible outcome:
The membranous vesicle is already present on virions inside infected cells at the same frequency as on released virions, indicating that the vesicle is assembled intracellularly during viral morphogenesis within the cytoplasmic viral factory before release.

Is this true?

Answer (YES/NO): NO